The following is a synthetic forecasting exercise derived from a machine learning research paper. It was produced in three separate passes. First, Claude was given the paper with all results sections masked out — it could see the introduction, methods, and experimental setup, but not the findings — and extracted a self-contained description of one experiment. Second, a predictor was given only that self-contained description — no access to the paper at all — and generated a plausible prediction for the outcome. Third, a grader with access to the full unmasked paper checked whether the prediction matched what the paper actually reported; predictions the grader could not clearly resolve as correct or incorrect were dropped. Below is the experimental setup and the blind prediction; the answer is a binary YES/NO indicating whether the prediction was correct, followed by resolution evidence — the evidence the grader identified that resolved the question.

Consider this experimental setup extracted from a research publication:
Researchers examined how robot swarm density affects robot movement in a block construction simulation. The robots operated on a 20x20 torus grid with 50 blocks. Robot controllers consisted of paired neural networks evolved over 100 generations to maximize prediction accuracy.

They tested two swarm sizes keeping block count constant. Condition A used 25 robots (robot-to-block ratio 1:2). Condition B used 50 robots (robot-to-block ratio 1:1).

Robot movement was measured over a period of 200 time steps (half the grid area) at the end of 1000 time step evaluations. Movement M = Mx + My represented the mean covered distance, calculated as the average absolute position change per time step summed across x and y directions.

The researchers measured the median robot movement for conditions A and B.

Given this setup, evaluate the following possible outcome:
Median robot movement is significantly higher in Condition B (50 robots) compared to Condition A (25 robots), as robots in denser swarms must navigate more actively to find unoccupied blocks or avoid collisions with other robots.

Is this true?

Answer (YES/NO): NO